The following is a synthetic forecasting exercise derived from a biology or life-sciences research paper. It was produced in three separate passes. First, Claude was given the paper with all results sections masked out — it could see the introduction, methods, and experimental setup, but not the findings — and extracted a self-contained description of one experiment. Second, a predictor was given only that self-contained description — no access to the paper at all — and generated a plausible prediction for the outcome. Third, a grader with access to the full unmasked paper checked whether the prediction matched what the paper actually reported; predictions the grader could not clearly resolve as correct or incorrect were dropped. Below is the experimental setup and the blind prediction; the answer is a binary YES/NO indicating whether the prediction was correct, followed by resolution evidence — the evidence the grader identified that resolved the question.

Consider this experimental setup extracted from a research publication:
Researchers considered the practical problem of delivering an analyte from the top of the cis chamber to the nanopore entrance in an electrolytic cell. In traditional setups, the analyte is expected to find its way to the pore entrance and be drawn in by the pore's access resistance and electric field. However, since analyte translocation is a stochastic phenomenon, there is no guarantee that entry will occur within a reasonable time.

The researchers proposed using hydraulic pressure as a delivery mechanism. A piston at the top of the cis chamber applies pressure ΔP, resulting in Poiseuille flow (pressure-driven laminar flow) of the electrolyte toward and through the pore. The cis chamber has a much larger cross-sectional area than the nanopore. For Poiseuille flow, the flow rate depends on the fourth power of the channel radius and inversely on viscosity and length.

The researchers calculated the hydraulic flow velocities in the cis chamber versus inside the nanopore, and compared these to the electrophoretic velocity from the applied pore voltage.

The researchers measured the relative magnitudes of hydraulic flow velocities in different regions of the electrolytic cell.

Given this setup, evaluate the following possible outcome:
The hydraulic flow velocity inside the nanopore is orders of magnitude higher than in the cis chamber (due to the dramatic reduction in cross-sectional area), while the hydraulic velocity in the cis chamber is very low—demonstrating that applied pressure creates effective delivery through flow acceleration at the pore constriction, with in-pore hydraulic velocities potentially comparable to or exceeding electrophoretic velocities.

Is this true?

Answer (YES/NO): NO